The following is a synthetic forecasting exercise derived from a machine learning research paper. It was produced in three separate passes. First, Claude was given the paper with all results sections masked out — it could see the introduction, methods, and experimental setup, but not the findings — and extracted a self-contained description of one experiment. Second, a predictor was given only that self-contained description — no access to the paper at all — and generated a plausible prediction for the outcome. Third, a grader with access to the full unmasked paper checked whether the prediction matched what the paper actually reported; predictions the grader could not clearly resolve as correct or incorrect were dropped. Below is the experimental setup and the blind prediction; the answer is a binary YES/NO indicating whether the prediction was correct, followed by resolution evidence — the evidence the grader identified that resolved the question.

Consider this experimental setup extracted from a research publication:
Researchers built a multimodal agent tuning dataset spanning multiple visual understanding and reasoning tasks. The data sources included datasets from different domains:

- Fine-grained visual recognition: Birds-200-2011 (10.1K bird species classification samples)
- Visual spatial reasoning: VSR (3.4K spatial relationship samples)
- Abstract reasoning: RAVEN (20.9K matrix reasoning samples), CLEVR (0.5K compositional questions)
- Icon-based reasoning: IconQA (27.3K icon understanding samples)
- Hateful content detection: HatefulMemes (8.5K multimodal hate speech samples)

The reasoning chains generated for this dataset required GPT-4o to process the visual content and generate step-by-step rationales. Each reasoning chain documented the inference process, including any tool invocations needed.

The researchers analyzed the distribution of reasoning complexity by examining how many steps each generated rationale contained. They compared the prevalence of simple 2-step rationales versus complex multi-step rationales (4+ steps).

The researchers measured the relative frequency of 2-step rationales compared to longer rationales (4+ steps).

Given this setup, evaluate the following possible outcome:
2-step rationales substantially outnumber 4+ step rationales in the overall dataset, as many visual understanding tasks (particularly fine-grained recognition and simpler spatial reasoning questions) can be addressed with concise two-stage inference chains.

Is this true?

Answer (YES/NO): NO